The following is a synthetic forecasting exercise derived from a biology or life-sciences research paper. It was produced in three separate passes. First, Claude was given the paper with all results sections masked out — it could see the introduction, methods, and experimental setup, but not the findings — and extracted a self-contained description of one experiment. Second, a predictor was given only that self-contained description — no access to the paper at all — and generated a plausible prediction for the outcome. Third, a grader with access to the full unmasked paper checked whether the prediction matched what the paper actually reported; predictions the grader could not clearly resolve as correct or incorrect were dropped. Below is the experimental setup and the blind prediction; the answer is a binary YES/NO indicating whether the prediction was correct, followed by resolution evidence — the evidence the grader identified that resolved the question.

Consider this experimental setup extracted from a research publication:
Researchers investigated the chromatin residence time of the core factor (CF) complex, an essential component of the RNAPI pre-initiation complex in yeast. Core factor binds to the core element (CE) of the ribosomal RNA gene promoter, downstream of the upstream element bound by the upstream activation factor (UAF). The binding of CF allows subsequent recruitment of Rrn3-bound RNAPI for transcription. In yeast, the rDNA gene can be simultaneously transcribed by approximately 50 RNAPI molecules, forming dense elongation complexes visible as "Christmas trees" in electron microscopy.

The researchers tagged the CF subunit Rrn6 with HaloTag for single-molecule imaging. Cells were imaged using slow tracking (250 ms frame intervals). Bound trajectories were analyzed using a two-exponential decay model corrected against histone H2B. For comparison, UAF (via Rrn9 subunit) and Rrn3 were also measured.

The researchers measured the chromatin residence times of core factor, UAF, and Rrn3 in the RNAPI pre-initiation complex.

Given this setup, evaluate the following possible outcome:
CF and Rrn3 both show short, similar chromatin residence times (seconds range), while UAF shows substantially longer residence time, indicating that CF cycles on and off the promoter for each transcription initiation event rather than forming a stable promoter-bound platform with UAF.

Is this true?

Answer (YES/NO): NO